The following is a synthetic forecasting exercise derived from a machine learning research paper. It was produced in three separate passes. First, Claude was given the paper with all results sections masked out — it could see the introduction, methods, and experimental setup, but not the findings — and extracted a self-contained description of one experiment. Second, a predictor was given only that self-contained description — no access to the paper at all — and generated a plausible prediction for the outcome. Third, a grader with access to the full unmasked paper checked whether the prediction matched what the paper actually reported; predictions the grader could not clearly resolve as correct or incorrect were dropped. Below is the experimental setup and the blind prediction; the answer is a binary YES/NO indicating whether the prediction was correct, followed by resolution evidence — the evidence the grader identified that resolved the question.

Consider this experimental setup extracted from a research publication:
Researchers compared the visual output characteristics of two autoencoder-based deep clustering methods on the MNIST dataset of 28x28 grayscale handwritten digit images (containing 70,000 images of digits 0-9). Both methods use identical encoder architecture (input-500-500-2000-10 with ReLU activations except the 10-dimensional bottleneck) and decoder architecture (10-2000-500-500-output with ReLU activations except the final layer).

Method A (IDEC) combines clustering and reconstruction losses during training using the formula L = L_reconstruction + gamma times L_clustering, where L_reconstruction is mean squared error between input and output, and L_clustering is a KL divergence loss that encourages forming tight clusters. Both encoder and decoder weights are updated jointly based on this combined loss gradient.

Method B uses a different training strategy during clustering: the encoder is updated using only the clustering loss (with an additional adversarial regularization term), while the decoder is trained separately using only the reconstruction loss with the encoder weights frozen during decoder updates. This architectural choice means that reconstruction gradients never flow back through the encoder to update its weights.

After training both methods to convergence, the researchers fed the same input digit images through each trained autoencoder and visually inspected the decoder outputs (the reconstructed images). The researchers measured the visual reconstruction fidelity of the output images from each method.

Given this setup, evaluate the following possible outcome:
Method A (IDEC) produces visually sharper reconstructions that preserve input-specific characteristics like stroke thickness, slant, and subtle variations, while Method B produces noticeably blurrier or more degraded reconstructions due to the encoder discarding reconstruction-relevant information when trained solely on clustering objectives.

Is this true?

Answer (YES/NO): YES